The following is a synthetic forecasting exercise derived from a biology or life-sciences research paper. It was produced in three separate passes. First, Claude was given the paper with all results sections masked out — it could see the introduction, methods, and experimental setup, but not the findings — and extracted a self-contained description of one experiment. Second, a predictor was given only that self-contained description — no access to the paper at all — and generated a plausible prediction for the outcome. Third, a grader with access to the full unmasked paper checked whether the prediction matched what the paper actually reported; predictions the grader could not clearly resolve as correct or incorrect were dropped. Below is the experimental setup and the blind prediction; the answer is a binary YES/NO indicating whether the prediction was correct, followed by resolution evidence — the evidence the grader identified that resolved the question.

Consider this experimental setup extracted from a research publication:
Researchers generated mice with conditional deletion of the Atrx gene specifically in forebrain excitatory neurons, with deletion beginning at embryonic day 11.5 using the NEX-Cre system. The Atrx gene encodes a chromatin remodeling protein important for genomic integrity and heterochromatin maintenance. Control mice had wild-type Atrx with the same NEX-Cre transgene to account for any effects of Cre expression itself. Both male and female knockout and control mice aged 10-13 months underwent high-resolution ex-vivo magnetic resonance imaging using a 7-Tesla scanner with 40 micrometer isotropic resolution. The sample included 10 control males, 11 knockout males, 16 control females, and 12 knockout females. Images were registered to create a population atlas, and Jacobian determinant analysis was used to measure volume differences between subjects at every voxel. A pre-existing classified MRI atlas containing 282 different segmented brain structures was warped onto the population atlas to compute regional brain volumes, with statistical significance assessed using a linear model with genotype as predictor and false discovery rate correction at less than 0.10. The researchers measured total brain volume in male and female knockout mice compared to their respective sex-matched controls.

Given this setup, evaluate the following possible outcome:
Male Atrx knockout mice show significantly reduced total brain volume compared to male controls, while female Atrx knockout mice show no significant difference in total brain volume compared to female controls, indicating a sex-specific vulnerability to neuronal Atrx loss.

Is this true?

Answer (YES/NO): YES